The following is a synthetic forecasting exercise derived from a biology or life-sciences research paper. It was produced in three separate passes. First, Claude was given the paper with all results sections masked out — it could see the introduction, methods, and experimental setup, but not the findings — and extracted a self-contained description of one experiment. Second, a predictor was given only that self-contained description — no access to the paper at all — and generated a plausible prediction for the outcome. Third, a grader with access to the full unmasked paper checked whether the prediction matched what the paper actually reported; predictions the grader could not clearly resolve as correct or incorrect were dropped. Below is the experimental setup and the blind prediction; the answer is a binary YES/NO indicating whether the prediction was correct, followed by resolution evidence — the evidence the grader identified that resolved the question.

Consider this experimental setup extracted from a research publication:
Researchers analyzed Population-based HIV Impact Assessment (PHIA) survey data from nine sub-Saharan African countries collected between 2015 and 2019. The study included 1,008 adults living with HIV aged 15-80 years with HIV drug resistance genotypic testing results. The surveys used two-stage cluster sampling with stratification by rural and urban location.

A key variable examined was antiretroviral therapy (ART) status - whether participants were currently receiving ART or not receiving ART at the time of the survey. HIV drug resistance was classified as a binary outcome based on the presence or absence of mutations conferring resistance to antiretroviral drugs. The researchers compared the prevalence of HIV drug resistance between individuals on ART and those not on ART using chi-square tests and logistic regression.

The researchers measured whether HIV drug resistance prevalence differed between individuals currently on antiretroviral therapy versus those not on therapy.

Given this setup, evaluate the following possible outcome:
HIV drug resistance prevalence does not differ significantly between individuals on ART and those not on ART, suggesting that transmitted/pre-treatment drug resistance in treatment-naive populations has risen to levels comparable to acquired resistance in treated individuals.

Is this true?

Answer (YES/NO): NO